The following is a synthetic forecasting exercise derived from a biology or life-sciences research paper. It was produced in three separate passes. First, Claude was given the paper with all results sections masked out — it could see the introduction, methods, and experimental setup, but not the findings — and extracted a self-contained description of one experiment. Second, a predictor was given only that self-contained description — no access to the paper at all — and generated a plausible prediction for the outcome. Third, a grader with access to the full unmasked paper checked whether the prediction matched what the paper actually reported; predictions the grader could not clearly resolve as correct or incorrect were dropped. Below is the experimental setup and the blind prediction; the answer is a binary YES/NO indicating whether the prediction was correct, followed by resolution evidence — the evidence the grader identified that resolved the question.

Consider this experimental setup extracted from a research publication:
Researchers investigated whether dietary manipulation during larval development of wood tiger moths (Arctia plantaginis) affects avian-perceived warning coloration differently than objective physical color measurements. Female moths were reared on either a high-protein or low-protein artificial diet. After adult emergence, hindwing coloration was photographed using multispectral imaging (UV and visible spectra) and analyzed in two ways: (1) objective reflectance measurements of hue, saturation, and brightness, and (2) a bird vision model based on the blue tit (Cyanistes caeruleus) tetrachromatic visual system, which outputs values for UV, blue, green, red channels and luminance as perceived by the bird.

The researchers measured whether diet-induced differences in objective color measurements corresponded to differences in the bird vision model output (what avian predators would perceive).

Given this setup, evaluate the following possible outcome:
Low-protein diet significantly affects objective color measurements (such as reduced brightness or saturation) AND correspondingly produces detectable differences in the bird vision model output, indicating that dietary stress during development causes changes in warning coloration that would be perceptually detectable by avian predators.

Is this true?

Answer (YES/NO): NO